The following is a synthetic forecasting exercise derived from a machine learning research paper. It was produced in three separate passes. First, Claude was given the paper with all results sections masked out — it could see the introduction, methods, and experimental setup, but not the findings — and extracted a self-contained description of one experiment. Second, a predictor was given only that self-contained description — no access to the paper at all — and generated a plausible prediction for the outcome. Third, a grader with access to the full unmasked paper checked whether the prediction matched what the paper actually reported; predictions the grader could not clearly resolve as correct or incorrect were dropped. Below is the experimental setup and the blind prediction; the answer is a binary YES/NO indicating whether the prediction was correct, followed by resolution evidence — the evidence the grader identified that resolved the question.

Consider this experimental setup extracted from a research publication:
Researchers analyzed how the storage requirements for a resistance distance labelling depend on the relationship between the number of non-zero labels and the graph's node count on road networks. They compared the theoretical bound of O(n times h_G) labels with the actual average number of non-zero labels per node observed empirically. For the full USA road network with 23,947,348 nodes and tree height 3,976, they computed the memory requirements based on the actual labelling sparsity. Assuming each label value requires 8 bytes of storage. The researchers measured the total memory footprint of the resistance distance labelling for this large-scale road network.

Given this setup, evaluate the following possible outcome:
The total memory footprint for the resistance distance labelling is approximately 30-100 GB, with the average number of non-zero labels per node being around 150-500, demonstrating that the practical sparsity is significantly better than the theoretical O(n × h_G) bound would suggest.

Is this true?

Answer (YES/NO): NO